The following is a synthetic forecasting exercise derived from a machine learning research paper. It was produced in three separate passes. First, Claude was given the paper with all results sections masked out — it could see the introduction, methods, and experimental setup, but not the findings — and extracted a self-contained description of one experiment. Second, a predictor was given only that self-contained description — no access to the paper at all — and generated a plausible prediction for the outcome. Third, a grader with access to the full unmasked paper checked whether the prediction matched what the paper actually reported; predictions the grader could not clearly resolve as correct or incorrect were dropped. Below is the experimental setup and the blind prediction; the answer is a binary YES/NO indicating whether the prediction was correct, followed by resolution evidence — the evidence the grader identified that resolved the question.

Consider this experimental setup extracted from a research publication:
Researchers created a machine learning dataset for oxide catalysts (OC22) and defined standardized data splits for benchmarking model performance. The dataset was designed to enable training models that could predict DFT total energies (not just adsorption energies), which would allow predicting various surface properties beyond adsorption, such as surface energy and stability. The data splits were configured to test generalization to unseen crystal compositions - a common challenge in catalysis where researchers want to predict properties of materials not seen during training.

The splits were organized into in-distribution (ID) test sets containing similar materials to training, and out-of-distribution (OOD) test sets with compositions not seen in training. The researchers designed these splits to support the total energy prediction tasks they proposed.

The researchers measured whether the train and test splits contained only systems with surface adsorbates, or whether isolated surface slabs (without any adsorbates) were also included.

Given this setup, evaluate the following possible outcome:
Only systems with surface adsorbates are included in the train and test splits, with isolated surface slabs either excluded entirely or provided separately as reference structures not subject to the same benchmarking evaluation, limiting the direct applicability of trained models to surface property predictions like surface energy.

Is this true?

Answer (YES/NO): NO